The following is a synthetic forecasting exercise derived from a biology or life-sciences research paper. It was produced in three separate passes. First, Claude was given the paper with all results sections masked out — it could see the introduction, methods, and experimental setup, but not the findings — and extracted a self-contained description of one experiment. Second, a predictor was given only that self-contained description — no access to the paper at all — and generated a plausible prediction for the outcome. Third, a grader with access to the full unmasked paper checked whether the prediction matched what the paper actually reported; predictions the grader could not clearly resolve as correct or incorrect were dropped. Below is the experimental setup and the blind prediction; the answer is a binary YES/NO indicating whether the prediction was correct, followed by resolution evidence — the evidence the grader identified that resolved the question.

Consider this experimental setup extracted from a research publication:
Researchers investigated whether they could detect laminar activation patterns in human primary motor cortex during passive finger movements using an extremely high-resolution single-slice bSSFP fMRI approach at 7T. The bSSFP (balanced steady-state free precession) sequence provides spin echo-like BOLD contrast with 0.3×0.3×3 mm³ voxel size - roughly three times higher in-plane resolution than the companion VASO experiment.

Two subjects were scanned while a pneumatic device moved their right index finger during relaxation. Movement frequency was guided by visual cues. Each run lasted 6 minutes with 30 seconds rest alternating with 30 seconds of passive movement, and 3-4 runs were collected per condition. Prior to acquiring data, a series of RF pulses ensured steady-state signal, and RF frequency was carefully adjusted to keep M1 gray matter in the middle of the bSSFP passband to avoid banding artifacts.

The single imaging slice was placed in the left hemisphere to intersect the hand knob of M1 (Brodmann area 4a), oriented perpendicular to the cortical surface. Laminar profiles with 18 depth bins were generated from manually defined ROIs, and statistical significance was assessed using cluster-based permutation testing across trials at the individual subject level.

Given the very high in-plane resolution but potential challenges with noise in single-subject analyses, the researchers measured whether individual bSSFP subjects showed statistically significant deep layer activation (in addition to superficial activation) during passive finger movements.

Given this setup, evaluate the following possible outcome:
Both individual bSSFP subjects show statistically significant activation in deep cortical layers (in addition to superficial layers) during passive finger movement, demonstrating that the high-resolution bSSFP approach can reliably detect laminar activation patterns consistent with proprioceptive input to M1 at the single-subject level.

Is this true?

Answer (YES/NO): YES